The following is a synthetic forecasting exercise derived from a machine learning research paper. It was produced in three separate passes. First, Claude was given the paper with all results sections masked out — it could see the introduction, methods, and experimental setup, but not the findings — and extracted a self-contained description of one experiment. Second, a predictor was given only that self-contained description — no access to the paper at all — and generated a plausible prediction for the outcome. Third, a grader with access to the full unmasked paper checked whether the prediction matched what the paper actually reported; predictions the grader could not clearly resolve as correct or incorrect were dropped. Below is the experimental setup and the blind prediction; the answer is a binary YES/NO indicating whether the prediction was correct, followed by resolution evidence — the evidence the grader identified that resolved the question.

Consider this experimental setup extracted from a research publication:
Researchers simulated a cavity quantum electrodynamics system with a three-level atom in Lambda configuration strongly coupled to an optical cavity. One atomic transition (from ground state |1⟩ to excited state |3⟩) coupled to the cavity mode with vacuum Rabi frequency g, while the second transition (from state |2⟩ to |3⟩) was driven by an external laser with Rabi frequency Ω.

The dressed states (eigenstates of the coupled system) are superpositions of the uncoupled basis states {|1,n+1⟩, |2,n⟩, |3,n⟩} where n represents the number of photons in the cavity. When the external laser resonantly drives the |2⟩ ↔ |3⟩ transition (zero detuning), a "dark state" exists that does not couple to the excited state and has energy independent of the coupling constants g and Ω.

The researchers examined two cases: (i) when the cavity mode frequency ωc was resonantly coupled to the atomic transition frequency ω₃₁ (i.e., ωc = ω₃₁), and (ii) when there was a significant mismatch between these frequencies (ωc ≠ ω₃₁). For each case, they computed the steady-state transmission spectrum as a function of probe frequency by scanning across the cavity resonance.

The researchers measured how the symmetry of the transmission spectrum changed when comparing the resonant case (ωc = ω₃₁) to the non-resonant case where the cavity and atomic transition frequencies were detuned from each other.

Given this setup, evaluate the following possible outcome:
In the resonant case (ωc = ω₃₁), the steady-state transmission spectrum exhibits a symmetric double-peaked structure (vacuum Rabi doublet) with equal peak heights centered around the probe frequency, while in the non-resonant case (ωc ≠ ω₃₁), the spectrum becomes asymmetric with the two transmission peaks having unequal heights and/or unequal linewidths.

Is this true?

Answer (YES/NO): NO